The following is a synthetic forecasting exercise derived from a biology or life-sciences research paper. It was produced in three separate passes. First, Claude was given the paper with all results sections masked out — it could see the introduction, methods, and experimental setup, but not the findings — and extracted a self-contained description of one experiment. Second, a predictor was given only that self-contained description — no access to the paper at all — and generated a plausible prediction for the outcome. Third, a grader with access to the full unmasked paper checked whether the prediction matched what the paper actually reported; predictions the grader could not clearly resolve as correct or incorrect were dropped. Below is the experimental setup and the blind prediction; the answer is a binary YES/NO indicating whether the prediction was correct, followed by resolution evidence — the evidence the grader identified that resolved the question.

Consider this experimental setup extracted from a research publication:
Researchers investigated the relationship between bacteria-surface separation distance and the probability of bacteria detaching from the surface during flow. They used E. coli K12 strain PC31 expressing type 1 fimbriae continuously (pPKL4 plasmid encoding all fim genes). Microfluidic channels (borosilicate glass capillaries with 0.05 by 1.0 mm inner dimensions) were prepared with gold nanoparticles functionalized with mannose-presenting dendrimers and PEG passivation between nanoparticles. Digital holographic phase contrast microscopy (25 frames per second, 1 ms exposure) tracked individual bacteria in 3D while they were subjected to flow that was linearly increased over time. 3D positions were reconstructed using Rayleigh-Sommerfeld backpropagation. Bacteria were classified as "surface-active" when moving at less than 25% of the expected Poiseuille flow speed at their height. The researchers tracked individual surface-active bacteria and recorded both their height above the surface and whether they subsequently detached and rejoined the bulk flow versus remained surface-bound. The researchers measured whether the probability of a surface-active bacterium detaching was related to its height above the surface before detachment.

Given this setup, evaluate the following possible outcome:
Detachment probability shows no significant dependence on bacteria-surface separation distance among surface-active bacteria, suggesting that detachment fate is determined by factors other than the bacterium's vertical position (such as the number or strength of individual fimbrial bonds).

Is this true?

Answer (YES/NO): NO